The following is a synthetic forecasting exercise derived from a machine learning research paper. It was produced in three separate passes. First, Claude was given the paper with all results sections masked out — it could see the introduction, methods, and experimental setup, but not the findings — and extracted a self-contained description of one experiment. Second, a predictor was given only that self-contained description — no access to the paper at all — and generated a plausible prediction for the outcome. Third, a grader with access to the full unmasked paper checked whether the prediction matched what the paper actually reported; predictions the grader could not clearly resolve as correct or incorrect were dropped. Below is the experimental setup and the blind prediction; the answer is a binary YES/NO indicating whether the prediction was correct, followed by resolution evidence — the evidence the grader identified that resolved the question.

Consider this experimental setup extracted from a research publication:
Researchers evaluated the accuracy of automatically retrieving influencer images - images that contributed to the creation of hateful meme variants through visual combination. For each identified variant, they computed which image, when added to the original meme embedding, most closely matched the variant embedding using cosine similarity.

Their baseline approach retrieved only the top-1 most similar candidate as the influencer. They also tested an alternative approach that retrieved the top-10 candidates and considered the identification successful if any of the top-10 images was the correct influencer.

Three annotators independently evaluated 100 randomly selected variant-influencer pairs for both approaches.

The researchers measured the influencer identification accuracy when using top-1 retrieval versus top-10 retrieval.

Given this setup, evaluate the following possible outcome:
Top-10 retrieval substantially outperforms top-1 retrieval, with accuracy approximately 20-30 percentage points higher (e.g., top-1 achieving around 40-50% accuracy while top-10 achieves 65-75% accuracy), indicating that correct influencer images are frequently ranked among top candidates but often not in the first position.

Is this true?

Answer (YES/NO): NO